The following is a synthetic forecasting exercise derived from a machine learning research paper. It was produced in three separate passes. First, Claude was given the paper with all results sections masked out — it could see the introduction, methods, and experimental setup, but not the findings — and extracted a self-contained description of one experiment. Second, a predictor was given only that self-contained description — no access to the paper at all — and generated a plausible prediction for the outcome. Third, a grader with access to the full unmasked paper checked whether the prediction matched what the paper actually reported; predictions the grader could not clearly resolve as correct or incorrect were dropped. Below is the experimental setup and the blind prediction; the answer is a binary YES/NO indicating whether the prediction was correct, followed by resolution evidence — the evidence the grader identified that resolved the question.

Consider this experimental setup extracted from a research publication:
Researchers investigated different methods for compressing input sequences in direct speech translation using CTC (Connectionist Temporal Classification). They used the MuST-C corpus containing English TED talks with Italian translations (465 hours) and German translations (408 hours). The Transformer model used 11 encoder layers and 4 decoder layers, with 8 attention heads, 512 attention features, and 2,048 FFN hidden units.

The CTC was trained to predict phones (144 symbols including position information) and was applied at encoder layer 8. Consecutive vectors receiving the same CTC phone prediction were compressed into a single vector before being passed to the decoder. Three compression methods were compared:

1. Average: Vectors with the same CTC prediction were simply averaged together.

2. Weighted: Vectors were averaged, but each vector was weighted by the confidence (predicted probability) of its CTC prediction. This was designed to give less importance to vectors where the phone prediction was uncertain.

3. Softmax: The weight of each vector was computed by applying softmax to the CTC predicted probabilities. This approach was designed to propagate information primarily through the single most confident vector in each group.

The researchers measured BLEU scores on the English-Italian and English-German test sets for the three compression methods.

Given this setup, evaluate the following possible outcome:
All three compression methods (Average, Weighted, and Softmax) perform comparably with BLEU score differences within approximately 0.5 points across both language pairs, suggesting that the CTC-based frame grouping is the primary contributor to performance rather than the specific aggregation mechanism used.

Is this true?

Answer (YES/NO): NO